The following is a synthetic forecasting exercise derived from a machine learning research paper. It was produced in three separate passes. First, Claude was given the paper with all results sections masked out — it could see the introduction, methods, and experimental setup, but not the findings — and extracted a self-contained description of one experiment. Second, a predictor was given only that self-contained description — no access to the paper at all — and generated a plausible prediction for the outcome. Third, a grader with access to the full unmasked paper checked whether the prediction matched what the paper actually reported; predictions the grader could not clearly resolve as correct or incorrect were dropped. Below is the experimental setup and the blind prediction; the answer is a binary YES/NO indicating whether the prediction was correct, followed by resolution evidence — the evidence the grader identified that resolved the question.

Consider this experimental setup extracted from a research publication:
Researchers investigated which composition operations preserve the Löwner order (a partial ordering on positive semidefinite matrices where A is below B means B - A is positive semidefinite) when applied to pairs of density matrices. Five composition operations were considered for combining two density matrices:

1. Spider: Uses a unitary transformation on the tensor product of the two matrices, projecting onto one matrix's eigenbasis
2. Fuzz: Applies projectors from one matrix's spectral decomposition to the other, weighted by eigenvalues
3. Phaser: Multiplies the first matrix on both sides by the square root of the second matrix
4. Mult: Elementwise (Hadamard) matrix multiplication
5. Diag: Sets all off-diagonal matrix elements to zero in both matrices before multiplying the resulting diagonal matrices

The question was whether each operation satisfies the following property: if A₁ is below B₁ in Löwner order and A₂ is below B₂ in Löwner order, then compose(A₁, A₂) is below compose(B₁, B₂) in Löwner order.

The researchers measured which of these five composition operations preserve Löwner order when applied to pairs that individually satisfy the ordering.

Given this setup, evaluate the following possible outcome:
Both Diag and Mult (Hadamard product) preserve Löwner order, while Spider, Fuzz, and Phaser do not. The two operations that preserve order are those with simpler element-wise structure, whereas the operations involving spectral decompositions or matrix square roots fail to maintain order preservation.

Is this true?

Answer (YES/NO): NO